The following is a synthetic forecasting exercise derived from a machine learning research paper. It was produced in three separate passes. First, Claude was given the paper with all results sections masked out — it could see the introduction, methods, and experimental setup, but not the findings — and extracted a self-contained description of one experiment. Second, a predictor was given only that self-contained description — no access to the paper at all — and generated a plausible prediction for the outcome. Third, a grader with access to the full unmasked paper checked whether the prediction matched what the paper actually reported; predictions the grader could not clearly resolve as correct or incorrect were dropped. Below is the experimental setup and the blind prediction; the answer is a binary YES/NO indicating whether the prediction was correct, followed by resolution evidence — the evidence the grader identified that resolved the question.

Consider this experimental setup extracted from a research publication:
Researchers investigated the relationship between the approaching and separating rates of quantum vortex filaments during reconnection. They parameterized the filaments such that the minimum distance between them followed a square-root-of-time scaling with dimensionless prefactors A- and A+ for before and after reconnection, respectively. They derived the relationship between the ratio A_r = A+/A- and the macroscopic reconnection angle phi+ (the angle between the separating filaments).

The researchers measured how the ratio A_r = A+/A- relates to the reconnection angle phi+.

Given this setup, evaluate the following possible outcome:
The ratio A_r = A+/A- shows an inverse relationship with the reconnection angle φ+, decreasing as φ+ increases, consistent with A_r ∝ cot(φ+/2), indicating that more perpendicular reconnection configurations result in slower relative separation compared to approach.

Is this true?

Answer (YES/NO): YES